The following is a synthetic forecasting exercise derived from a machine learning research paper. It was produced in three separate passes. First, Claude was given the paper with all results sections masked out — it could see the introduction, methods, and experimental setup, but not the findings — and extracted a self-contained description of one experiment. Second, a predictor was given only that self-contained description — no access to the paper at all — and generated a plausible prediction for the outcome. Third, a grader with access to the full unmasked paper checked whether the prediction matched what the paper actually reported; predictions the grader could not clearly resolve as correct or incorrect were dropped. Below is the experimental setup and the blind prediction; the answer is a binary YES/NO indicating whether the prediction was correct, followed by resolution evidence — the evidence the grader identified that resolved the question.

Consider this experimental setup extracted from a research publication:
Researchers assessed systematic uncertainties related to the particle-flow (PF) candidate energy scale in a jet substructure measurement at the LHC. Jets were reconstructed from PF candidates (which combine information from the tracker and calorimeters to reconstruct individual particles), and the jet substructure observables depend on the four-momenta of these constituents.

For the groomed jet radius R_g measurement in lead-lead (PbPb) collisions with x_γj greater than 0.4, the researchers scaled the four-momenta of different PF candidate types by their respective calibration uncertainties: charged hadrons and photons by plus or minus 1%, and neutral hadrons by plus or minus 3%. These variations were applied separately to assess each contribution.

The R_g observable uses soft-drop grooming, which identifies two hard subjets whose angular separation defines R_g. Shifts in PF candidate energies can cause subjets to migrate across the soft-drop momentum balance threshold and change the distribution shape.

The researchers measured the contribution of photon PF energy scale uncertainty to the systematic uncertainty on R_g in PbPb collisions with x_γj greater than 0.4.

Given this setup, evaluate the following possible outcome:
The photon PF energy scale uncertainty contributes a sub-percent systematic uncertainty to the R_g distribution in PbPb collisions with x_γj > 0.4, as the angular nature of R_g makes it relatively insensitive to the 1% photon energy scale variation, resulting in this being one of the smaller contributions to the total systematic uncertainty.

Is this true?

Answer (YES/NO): NO